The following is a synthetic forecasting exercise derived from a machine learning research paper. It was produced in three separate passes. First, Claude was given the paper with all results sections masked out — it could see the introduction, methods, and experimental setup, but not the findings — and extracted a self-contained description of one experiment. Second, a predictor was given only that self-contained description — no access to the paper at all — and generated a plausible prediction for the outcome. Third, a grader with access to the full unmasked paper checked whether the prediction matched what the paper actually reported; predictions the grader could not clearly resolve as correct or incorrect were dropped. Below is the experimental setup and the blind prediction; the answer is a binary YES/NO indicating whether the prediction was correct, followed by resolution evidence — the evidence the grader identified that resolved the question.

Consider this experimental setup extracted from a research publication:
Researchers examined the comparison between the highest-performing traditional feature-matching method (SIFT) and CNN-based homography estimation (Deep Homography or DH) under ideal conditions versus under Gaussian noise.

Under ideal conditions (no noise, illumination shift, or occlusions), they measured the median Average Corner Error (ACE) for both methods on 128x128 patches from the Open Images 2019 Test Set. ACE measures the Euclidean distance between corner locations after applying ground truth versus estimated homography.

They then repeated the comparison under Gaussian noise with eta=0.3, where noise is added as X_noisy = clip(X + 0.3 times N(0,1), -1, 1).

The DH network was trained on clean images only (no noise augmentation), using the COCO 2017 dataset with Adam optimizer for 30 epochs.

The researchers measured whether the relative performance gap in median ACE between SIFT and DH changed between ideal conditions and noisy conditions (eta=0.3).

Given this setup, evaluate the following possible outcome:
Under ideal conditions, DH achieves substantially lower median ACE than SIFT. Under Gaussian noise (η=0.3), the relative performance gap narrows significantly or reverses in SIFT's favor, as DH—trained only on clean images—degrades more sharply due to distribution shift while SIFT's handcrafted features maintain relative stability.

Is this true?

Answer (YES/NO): NO